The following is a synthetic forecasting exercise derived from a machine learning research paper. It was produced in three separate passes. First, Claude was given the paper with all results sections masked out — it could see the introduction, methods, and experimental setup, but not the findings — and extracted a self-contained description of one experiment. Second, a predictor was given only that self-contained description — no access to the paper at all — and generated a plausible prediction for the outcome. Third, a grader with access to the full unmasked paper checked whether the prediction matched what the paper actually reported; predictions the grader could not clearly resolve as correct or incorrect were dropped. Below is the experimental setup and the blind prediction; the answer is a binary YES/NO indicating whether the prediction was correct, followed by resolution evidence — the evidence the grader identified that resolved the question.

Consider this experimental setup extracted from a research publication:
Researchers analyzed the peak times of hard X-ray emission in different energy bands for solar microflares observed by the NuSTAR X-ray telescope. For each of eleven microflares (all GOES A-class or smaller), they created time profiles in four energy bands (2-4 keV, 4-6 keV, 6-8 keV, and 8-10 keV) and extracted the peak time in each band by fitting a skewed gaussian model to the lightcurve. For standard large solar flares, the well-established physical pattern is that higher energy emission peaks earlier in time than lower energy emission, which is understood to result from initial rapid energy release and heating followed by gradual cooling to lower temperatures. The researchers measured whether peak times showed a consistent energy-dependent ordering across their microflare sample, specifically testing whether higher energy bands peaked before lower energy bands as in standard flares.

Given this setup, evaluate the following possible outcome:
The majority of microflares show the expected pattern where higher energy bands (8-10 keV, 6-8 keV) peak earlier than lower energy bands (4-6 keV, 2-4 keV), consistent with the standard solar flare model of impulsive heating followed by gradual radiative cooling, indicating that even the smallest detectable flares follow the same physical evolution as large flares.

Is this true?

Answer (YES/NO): YES